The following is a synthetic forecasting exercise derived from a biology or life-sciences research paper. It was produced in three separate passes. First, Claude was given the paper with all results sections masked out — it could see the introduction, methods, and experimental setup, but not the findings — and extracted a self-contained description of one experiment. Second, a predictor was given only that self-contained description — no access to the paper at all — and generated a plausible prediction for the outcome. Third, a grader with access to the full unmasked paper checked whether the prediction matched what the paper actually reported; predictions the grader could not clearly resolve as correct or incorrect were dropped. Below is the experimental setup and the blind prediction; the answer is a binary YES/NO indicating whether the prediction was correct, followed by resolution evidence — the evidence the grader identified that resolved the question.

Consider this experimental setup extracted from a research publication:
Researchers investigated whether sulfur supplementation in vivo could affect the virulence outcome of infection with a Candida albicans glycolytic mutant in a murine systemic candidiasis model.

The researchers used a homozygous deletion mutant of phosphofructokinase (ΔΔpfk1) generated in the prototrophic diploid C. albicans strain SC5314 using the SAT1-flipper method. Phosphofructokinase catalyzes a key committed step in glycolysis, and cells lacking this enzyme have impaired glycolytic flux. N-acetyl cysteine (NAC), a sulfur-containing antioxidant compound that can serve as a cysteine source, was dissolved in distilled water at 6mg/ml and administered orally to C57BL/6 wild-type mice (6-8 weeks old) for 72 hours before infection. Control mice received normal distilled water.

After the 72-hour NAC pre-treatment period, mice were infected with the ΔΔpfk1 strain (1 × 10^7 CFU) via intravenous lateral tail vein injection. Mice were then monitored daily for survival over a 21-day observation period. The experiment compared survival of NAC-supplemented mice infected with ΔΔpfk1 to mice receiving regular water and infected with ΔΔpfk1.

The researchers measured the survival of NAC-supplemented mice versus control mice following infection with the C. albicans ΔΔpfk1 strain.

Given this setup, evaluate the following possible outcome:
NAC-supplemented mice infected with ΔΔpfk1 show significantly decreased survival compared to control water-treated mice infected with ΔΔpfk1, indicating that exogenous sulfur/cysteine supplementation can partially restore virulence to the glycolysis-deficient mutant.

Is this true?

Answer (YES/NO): YES